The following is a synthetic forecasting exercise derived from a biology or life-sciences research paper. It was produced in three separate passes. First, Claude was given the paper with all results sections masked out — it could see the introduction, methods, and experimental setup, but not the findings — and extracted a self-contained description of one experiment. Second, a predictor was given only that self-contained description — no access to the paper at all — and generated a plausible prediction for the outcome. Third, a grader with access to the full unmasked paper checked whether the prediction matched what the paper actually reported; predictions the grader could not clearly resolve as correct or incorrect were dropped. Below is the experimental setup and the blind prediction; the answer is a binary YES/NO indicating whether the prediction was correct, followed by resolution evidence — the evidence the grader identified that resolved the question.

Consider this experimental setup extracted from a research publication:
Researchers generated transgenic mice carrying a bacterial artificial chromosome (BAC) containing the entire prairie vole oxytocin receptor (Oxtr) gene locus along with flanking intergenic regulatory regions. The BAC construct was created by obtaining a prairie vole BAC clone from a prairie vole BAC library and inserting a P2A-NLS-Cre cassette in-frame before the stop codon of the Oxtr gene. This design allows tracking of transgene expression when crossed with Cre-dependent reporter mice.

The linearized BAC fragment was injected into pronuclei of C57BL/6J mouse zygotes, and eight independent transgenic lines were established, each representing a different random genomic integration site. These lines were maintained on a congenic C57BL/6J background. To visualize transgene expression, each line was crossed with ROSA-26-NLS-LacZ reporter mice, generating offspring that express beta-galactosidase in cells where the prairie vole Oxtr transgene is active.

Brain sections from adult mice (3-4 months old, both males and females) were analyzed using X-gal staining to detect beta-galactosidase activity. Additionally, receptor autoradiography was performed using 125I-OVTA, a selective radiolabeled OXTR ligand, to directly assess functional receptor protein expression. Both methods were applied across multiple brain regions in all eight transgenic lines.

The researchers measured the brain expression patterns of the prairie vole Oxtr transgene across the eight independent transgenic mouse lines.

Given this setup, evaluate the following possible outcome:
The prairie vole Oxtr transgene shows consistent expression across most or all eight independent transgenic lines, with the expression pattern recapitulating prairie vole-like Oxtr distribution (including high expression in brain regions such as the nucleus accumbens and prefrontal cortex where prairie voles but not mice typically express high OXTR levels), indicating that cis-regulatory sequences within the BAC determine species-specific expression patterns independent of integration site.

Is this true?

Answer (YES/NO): NO